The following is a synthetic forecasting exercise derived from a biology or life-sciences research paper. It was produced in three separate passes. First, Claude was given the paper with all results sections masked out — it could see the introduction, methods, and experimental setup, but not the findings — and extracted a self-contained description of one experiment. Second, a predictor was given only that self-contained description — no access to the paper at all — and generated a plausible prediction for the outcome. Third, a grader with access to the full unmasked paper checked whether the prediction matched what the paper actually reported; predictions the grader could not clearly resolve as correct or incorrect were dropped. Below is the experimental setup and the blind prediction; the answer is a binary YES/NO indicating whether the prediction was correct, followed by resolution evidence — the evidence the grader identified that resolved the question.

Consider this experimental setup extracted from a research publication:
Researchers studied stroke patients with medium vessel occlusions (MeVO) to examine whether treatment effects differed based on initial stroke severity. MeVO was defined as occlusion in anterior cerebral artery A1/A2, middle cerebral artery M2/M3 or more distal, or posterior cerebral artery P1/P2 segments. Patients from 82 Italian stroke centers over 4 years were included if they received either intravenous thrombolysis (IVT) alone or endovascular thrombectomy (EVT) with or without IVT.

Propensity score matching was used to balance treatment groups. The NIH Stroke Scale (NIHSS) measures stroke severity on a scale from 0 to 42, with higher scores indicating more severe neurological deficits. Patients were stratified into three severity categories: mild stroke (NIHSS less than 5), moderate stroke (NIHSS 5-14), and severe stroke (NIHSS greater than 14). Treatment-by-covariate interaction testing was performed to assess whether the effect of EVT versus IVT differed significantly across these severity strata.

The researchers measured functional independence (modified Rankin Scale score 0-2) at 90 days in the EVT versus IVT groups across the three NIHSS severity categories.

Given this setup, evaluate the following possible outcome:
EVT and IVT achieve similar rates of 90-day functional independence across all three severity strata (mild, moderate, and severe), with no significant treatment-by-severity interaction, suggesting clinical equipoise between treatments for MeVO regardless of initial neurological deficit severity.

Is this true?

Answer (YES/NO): YES